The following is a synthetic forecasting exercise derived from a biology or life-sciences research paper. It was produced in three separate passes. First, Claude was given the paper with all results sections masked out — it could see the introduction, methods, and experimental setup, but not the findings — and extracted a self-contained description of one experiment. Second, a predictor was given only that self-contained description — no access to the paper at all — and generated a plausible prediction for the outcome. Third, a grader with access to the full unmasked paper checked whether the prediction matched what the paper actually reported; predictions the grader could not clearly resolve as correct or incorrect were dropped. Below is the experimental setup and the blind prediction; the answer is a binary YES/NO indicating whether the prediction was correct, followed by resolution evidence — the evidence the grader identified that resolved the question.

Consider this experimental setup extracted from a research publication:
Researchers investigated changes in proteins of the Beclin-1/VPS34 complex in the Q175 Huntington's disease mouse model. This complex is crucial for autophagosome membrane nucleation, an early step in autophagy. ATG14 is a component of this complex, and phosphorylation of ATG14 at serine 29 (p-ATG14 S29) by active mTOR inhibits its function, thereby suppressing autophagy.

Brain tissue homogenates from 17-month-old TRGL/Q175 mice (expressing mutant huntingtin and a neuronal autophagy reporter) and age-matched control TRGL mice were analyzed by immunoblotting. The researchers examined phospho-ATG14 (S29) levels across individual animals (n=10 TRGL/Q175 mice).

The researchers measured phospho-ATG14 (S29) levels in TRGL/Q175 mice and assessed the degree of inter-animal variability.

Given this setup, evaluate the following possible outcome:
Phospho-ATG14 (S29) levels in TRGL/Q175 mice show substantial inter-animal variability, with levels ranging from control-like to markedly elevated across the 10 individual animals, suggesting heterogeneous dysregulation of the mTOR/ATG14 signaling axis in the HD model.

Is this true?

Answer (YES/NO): NO